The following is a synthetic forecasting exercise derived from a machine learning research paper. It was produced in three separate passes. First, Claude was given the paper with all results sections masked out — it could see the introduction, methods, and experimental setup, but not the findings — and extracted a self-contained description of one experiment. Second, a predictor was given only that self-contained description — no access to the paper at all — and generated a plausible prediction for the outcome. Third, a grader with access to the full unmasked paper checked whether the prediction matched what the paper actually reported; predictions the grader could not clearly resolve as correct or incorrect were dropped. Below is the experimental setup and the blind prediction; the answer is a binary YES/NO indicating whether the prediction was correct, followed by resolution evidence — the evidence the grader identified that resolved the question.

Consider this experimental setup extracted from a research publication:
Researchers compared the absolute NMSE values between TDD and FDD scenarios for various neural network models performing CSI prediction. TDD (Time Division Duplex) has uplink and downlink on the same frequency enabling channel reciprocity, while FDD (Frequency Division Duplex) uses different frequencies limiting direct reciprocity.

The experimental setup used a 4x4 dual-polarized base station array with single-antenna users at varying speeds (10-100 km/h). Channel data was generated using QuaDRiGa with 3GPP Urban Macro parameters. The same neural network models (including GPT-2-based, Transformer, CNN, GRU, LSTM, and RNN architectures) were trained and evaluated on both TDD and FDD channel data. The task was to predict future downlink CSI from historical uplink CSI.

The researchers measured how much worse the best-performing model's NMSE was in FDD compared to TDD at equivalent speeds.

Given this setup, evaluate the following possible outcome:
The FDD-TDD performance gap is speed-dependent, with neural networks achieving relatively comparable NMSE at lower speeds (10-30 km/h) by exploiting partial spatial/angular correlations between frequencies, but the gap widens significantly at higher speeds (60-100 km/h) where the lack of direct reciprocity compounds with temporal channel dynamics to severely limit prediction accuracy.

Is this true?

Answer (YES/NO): NO